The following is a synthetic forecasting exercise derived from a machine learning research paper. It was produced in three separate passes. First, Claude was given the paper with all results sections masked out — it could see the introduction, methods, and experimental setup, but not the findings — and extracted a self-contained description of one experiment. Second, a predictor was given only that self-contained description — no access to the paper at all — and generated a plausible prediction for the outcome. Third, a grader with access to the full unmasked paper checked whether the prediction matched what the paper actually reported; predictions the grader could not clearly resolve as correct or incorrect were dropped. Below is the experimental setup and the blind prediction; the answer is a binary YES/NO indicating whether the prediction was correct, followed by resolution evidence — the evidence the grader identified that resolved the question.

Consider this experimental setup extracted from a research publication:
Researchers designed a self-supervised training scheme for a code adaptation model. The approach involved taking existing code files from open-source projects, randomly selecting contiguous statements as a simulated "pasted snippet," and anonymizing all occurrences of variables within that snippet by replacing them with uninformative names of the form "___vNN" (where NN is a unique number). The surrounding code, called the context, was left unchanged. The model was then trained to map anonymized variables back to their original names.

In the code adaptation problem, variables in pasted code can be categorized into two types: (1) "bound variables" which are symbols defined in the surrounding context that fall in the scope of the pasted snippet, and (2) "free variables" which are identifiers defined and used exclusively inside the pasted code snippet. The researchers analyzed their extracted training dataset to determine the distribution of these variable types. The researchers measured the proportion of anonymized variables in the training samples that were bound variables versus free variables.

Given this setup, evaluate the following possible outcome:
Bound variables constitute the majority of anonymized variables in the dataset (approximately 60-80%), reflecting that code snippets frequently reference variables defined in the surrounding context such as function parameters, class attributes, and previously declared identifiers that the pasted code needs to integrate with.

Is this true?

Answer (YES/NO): YES